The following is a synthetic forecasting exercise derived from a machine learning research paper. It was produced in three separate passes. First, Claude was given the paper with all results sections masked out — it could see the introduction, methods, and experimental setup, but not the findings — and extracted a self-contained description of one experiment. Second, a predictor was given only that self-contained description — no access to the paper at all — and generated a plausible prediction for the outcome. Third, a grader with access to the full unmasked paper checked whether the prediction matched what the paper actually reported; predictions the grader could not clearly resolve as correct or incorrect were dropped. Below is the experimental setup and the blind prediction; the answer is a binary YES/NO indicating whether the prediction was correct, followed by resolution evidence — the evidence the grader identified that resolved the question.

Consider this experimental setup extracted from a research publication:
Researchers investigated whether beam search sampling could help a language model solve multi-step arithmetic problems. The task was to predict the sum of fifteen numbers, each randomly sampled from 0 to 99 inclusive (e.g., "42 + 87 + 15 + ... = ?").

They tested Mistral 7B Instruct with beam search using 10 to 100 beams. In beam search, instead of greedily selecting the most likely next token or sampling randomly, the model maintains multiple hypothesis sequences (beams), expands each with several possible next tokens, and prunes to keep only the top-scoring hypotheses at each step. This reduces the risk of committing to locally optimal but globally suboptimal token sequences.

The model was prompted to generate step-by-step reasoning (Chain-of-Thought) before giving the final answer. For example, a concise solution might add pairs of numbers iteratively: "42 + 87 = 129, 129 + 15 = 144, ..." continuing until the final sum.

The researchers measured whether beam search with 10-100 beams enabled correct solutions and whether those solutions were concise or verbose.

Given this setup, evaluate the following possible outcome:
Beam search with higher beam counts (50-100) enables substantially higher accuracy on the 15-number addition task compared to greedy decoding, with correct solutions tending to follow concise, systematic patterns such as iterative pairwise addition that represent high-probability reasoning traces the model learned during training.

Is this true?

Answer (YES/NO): NO